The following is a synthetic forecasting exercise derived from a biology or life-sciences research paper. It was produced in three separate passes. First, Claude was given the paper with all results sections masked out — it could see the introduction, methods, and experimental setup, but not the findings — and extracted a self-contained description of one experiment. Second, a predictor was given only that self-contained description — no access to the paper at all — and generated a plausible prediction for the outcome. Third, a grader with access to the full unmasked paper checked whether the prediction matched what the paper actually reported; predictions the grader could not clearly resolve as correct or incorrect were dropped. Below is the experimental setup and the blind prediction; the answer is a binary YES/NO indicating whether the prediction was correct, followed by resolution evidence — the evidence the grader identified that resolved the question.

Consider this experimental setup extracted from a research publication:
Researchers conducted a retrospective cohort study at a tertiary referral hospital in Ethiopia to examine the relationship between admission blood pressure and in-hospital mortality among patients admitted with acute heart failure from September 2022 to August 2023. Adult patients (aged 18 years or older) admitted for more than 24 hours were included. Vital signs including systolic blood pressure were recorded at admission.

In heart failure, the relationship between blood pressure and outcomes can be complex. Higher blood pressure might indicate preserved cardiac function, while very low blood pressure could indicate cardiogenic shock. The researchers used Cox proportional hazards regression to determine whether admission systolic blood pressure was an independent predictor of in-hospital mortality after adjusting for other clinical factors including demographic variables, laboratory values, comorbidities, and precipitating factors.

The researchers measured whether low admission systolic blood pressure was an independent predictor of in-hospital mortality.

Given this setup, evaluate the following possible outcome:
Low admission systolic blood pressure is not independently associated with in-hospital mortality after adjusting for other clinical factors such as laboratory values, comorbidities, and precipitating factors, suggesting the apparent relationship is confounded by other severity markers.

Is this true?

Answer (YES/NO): YES